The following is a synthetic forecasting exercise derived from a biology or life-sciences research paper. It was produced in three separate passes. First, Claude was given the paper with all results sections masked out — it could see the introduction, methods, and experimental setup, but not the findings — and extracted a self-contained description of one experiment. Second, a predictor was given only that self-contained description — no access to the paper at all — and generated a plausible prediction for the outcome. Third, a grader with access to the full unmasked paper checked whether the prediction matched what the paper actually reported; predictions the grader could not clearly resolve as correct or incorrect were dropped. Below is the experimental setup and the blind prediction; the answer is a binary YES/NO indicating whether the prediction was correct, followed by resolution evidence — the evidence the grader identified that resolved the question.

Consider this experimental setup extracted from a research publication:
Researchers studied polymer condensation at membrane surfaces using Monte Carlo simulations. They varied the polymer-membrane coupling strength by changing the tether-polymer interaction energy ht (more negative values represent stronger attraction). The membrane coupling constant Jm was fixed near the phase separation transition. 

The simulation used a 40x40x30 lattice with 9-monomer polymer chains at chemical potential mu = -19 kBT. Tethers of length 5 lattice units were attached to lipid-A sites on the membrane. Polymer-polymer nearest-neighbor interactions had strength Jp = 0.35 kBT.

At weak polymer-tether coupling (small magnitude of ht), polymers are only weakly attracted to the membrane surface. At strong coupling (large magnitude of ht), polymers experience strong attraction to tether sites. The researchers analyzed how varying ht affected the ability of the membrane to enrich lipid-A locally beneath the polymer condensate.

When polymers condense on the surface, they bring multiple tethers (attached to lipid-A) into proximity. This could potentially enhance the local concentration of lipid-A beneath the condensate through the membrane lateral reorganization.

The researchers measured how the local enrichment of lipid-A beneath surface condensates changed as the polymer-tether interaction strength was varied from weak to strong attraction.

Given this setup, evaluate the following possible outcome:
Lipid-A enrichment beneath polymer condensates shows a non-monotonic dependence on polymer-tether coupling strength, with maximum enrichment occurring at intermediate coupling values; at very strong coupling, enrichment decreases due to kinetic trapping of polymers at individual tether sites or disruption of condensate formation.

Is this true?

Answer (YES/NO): NO